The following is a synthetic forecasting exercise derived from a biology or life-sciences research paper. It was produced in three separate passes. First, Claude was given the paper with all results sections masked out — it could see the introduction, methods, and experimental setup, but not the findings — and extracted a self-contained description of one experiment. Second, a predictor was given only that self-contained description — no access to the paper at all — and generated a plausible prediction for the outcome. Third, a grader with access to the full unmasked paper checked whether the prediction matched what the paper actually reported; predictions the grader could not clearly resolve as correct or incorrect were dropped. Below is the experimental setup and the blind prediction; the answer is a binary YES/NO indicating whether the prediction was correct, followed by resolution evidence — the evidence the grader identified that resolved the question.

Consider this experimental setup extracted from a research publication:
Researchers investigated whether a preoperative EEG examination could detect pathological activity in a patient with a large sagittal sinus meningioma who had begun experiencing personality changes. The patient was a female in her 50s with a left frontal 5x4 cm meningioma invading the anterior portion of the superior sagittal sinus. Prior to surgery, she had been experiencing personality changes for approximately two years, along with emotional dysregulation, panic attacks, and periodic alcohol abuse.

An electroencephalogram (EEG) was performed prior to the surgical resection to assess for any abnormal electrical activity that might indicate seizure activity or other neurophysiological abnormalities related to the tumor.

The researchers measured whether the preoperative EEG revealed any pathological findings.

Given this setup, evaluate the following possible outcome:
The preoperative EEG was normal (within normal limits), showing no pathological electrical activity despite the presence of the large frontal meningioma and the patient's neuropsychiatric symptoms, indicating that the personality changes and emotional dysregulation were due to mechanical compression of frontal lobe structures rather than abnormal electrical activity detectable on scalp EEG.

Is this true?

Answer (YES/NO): YES